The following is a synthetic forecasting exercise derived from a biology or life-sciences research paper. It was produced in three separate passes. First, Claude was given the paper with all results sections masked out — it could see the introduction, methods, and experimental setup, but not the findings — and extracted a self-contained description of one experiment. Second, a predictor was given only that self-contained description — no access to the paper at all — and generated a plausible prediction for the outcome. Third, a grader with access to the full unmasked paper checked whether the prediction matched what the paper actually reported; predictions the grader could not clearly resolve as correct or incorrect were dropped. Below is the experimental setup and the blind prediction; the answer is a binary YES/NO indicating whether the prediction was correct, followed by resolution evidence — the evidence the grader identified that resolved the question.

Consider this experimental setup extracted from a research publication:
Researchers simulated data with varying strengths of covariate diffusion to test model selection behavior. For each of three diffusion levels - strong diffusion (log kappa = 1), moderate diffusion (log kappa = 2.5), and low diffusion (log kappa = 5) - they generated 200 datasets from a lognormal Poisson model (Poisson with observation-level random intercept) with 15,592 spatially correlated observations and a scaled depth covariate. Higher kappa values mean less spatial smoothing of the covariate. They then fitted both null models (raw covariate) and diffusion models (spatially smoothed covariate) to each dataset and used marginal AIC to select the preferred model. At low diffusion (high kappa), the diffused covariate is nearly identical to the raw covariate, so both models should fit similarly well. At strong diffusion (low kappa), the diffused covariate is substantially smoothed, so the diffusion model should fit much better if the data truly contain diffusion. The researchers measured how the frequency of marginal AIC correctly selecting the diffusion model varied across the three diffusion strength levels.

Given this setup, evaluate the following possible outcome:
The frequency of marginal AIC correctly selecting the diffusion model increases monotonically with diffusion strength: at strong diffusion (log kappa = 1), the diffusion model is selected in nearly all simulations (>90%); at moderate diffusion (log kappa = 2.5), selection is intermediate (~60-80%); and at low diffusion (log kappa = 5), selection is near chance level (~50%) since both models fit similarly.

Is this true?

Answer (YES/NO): NO